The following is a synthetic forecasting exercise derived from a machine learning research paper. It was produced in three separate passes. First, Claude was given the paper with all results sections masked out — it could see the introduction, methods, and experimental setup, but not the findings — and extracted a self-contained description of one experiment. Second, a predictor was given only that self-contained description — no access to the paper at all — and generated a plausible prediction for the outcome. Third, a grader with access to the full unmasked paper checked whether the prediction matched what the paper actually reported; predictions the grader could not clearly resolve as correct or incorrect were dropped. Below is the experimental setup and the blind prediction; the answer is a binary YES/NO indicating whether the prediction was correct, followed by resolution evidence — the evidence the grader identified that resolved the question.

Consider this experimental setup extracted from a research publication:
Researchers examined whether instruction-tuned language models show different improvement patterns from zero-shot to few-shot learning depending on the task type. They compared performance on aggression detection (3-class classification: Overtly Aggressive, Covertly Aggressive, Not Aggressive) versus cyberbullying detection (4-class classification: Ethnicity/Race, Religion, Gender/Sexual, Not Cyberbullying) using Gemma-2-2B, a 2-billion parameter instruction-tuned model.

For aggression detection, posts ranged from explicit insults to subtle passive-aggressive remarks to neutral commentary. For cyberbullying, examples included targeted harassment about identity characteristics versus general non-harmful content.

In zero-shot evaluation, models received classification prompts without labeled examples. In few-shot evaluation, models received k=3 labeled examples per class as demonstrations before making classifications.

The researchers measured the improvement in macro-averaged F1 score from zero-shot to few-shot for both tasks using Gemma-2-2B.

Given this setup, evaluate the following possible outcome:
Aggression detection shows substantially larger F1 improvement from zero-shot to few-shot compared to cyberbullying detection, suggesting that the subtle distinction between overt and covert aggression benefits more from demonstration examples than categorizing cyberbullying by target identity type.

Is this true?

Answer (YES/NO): NO